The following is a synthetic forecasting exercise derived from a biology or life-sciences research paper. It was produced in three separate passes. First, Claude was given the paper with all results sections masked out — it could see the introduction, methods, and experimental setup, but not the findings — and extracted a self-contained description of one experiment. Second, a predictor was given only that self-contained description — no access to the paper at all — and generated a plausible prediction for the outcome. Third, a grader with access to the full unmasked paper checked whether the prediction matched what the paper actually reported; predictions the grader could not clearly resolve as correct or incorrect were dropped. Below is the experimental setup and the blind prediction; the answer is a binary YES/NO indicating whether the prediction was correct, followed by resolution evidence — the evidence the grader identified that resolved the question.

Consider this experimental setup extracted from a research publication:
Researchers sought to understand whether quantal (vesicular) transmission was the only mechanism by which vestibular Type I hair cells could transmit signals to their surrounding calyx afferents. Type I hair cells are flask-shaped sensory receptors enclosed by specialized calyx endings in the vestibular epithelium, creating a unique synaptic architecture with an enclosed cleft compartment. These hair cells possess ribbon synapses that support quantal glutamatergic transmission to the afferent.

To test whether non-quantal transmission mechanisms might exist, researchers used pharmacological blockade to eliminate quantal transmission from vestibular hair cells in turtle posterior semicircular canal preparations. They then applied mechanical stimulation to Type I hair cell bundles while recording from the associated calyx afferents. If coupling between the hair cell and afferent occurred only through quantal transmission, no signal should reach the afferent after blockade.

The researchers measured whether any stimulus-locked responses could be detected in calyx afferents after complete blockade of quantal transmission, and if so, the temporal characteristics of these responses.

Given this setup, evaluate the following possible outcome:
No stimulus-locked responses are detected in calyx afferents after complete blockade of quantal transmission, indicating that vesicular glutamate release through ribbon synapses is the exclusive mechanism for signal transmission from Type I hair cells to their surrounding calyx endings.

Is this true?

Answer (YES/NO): NO